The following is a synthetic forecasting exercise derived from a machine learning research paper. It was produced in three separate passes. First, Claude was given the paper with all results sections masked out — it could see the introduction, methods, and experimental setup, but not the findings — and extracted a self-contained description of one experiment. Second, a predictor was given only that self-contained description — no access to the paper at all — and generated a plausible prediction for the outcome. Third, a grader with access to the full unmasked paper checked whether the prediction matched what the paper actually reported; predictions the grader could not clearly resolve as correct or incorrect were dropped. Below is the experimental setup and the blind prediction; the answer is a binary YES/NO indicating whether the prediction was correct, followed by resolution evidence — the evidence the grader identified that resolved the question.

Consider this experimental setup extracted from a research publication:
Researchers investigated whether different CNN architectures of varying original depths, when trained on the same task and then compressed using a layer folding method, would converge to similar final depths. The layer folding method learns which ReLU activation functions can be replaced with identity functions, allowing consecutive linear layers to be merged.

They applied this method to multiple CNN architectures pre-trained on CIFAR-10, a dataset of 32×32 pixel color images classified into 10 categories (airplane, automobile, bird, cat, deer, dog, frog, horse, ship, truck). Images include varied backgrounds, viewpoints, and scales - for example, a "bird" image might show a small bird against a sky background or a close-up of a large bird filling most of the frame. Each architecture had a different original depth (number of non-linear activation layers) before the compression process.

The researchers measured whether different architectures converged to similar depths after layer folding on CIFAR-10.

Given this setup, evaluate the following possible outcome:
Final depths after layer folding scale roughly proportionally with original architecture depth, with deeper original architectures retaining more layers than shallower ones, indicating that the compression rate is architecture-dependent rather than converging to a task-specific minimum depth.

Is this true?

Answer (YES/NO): NO